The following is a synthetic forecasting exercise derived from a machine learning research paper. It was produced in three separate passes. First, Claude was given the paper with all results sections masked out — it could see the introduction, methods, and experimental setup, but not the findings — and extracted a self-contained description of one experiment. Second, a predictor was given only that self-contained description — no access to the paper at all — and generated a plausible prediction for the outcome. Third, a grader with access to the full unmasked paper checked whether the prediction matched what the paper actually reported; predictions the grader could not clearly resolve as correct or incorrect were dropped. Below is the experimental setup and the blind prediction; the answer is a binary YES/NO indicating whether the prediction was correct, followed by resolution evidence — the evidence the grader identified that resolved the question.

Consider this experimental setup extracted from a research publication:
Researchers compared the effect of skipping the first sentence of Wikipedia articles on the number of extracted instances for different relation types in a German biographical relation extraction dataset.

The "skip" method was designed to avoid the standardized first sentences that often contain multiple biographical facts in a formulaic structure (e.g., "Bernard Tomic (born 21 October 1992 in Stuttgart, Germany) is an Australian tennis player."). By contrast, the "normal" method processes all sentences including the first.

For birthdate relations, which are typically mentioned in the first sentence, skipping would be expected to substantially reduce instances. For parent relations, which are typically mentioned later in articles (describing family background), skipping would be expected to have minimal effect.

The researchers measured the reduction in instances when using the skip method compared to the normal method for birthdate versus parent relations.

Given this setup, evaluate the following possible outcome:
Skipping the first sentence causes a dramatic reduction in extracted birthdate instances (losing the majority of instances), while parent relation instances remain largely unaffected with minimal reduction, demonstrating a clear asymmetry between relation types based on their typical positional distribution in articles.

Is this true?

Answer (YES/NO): YES